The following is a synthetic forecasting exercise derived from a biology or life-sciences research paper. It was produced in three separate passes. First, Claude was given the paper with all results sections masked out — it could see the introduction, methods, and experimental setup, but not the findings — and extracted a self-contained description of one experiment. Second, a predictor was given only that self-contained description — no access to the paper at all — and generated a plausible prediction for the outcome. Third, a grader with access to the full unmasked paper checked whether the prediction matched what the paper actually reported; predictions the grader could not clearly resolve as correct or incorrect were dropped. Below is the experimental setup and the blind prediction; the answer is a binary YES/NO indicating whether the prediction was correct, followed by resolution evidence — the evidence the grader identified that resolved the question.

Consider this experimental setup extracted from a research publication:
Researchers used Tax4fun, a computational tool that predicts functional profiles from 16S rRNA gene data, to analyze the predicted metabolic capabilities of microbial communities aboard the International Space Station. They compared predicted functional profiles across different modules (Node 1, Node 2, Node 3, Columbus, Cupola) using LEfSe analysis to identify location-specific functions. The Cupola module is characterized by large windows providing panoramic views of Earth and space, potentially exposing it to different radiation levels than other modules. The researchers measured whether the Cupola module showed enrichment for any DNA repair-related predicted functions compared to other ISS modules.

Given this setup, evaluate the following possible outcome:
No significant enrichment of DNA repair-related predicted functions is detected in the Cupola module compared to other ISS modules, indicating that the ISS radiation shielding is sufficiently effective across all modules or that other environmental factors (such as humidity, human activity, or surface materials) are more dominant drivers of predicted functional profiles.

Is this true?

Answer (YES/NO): NO